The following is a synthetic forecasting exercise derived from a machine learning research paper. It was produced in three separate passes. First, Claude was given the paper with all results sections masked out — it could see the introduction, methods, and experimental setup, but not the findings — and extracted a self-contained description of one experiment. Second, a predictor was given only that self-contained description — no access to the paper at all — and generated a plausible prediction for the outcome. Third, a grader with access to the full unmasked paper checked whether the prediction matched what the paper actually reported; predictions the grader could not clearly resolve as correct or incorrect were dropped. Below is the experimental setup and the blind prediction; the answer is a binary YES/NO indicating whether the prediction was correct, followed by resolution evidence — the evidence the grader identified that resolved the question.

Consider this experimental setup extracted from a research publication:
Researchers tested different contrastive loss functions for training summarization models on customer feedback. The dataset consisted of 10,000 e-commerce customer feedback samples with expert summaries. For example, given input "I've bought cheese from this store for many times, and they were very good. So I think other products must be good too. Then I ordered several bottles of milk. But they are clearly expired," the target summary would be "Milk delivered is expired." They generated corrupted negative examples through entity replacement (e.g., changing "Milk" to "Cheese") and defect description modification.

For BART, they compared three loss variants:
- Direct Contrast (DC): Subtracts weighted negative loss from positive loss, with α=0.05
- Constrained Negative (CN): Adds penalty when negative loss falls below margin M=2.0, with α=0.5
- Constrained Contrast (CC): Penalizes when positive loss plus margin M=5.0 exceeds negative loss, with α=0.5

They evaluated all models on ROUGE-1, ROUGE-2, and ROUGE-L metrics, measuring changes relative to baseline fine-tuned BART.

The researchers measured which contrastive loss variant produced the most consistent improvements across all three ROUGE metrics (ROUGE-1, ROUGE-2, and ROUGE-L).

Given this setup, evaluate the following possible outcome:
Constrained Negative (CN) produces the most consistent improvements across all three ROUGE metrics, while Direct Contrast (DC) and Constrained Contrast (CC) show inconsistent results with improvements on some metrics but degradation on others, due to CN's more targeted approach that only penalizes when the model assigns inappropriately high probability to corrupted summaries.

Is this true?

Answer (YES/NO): NO